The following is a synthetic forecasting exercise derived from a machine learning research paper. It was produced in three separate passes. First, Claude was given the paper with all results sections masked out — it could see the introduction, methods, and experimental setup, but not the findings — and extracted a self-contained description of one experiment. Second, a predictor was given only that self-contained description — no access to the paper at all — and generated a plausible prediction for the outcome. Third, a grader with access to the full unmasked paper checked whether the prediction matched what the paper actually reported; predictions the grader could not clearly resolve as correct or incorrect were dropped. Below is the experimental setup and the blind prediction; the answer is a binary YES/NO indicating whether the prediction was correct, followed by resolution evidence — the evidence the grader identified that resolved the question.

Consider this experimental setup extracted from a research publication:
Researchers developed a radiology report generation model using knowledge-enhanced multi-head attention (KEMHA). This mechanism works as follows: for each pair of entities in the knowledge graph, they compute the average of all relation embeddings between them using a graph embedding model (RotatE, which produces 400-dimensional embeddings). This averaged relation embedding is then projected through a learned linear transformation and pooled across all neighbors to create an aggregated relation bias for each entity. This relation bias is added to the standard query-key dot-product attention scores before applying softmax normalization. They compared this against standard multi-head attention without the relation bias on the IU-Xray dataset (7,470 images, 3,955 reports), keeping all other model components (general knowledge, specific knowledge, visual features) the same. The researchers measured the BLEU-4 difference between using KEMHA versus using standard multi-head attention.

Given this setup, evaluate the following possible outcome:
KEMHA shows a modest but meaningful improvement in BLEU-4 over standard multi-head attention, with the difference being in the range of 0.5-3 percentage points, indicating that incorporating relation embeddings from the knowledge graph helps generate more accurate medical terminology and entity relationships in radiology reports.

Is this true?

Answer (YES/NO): NO